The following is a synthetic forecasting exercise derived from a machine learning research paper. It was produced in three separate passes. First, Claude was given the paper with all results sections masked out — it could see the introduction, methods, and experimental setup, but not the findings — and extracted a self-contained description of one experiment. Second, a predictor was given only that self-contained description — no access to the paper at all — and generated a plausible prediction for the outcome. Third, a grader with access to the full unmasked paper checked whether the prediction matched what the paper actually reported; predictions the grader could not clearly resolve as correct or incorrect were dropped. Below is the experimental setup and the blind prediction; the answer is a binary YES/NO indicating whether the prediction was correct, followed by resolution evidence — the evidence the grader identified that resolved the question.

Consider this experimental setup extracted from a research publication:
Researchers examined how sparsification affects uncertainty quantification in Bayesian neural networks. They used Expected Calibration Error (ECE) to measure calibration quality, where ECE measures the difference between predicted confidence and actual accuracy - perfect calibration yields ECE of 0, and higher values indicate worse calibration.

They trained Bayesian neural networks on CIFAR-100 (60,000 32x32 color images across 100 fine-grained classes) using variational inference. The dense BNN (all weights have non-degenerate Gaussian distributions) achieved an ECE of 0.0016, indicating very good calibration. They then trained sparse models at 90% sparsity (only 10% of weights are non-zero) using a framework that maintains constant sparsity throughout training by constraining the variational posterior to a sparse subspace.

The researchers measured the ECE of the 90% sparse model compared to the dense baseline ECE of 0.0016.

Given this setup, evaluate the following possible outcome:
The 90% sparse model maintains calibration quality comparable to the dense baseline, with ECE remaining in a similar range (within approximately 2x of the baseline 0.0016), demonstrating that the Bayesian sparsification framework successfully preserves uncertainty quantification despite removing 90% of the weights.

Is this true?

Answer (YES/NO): YES